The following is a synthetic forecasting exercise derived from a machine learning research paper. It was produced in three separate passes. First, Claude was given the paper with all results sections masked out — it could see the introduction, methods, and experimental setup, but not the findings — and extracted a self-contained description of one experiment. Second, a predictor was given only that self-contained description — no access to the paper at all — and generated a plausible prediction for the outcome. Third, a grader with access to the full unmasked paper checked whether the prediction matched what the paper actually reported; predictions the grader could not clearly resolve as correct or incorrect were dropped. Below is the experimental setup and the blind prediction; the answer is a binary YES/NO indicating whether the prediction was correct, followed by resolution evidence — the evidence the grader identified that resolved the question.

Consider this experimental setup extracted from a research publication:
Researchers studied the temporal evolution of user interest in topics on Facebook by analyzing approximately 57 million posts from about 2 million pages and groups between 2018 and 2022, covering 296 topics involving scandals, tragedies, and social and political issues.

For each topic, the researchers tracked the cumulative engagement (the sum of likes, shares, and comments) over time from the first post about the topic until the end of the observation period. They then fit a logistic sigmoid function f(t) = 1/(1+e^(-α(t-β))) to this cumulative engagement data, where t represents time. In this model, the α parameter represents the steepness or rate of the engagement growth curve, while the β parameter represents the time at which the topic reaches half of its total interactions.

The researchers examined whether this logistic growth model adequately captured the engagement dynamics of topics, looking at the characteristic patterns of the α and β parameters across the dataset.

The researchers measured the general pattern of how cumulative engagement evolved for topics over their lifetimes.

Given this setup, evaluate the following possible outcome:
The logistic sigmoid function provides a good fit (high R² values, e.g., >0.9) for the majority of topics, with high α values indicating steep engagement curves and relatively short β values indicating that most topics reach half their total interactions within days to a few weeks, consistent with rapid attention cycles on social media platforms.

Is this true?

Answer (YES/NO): NO